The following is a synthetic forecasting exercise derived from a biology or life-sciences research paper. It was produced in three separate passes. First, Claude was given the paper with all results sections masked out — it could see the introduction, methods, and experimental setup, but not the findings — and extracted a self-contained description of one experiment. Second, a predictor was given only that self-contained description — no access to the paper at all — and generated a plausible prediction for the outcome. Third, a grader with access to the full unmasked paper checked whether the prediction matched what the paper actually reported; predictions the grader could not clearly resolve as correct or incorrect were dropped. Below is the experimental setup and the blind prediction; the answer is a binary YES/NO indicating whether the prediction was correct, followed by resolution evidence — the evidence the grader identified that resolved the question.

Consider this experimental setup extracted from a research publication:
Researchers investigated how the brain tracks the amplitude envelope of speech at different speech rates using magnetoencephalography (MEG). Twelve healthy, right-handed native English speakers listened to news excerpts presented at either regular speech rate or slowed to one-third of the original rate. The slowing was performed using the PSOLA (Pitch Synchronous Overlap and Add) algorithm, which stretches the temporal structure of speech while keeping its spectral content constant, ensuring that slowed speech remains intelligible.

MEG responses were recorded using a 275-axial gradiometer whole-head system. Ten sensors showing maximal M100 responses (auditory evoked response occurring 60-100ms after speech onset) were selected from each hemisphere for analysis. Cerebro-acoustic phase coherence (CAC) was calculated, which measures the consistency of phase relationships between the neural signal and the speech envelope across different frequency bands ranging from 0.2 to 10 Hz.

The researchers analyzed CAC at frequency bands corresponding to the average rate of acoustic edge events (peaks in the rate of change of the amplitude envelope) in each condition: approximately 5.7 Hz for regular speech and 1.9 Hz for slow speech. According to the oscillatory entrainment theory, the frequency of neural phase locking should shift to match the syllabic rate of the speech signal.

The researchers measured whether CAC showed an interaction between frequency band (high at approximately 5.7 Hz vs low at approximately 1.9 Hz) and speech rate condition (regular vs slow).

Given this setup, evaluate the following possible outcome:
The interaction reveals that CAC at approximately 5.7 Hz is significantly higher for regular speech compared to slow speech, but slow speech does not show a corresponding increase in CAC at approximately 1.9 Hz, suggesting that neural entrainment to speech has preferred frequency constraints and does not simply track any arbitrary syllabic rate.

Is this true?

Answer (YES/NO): NO